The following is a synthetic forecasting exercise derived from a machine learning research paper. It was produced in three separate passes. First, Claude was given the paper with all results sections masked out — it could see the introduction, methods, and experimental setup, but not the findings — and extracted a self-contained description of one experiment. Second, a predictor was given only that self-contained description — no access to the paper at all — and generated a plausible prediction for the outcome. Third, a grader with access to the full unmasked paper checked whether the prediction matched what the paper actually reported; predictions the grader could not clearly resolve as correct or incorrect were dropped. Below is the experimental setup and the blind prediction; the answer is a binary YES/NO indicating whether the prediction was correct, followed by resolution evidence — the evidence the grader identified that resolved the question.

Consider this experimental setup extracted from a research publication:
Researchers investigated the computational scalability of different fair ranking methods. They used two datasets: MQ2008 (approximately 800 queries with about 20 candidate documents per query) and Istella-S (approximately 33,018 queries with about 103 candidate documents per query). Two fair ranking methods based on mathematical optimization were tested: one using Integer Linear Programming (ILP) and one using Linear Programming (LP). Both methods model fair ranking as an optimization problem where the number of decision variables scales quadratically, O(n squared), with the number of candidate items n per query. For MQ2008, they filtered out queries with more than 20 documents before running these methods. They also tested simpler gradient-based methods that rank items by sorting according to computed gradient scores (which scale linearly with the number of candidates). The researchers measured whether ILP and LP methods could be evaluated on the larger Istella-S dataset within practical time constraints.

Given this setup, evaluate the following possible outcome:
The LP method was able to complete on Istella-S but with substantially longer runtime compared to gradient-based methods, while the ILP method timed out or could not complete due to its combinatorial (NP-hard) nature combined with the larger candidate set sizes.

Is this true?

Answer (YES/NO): NO